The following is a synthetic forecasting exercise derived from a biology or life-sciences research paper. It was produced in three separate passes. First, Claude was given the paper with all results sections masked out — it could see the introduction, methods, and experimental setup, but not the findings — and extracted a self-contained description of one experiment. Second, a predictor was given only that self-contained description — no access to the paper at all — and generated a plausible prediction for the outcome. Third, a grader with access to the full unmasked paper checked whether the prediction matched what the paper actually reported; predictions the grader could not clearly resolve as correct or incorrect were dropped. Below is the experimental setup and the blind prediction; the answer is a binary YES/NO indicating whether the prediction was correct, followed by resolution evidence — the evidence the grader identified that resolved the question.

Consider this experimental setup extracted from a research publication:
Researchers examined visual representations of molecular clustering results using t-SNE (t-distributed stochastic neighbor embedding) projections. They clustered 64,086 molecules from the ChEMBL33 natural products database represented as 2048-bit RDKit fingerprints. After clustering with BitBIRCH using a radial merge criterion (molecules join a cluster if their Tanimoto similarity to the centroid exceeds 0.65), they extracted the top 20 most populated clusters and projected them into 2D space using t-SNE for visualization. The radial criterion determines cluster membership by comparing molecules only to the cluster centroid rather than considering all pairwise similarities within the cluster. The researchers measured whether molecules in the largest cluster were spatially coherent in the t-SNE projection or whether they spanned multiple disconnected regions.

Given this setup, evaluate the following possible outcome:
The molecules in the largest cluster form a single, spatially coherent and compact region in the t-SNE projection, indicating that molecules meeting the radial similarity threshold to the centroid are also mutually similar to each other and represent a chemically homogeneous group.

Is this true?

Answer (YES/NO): NO